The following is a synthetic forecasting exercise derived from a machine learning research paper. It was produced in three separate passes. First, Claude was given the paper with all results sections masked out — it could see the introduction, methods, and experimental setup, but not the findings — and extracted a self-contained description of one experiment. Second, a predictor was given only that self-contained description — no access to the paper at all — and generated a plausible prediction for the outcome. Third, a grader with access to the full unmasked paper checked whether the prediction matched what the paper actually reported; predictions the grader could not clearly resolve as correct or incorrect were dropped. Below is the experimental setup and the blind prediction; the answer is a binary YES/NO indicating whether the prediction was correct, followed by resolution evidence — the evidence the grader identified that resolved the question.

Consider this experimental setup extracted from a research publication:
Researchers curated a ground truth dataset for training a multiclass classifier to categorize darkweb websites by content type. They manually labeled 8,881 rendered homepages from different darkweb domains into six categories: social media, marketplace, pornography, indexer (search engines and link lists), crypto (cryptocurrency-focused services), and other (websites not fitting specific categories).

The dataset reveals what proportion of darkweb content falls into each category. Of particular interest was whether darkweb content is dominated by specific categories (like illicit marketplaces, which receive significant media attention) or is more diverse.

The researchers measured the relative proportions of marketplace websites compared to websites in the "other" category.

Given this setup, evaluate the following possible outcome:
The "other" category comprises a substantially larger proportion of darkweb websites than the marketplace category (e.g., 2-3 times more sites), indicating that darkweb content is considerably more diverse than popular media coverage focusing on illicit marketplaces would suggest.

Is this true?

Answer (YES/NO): NO